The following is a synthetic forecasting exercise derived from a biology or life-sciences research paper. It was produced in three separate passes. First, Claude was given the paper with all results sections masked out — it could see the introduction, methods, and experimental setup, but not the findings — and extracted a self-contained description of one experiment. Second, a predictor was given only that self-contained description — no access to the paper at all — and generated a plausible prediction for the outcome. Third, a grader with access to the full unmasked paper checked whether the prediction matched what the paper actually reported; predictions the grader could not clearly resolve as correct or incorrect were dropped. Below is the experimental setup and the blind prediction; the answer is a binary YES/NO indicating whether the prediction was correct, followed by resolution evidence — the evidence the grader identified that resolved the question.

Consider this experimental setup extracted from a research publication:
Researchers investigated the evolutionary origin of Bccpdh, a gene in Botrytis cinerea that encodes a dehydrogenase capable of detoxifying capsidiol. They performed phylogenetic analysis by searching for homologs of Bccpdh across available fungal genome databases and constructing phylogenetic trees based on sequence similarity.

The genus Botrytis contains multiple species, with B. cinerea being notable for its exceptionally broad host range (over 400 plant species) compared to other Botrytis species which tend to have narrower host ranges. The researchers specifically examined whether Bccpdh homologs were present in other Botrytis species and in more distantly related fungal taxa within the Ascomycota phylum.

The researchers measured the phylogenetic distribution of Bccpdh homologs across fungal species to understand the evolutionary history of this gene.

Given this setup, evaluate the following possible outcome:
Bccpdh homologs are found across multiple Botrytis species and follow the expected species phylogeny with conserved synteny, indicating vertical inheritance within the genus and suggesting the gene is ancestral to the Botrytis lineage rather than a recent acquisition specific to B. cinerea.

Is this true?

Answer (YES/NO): NO